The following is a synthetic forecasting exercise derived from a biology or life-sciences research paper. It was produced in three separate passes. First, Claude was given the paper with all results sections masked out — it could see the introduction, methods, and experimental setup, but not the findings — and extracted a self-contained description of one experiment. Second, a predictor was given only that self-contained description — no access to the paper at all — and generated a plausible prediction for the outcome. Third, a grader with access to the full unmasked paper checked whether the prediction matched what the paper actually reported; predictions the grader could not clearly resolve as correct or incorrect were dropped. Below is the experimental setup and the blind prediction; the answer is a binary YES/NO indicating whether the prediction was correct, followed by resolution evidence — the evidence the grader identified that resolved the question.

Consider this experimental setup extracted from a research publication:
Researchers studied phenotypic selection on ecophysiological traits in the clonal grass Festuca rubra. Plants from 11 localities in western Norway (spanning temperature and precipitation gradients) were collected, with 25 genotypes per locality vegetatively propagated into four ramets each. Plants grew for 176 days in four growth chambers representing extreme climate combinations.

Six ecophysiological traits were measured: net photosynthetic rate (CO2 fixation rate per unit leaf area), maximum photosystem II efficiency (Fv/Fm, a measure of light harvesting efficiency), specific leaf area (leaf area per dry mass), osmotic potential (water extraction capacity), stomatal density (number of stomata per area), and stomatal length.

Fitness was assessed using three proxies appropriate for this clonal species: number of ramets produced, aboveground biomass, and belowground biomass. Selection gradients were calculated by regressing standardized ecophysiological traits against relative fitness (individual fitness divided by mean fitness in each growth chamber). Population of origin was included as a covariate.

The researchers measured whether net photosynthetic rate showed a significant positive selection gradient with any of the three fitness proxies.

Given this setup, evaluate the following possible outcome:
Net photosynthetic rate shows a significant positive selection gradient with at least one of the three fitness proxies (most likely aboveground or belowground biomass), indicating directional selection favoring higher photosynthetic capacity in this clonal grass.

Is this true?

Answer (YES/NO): NO